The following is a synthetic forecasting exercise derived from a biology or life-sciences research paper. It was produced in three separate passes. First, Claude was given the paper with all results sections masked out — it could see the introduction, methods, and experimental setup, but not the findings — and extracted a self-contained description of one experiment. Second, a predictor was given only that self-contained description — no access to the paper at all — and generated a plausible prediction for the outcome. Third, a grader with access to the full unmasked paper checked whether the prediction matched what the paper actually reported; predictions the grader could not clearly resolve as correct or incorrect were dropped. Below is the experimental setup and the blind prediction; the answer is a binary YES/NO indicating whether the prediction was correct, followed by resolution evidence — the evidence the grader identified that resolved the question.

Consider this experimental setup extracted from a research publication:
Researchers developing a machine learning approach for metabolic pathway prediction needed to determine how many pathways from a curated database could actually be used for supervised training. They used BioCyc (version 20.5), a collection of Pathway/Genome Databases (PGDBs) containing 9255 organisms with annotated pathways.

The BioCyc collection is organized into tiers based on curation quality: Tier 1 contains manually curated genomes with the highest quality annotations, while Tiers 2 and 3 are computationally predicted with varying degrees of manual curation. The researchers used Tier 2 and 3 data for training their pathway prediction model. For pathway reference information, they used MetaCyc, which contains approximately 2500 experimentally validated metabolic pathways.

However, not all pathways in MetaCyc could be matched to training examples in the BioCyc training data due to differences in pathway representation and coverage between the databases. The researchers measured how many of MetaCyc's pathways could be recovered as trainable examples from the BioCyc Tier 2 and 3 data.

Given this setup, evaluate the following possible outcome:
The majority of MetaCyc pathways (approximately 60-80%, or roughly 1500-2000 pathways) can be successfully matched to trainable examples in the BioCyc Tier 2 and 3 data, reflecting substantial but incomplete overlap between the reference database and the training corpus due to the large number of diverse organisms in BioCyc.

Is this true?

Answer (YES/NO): NO